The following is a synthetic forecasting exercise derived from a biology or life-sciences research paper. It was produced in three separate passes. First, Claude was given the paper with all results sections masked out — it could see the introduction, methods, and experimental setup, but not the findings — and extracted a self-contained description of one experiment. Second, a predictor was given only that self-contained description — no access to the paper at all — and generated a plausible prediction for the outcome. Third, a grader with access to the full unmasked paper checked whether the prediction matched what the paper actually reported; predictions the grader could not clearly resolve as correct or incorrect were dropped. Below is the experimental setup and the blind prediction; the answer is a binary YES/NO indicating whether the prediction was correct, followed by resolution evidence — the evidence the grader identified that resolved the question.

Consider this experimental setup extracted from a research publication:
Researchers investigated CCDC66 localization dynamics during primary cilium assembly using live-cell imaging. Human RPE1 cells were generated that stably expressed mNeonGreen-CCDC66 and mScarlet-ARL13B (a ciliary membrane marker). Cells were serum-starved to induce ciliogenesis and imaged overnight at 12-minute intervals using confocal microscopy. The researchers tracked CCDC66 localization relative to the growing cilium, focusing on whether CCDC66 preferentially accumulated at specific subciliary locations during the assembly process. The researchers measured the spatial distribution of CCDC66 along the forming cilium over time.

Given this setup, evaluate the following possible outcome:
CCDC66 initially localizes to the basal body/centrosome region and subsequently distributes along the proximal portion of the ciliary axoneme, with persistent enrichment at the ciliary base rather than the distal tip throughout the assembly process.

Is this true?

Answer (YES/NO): NO